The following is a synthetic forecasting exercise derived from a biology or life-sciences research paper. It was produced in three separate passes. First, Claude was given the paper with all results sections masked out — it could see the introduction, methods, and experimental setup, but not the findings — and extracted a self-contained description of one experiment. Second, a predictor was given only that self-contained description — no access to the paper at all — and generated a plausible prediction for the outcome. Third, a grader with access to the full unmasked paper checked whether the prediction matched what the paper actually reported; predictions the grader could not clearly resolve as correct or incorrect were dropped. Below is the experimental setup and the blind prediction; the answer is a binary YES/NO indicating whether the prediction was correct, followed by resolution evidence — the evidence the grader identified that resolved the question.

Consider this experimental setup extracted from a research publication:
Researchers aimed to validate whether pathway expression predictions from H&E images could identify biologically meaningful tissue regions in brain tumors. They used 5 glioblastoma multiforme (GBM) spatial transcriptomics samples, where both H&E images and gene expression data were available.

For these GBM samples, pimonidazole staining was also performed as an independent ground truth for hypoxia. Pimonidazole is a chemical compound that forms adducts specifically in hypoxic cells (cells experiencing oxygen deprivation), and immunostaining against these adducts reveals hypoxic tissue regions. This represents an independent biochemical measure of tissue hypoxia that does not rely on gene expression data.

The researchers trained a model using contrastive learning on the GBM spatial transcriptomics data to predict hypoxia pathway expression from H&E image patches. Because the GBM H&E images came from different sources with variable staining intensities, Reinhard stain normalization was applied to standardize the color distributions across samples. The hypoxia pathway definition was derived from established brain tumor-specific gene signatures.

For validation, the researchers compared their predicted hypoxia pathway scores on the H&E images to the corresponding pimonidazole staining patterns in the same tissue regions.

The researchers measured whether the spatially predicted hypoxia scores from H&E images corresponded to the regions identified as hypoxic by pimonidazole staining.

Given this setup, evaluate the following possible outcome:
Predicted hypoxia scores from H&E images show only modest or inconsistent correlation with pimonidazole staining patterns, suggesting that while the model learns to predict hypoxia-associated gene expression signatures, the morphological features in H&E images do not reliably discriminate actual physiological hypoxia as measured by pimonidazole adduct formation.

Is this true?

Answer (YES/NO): NO